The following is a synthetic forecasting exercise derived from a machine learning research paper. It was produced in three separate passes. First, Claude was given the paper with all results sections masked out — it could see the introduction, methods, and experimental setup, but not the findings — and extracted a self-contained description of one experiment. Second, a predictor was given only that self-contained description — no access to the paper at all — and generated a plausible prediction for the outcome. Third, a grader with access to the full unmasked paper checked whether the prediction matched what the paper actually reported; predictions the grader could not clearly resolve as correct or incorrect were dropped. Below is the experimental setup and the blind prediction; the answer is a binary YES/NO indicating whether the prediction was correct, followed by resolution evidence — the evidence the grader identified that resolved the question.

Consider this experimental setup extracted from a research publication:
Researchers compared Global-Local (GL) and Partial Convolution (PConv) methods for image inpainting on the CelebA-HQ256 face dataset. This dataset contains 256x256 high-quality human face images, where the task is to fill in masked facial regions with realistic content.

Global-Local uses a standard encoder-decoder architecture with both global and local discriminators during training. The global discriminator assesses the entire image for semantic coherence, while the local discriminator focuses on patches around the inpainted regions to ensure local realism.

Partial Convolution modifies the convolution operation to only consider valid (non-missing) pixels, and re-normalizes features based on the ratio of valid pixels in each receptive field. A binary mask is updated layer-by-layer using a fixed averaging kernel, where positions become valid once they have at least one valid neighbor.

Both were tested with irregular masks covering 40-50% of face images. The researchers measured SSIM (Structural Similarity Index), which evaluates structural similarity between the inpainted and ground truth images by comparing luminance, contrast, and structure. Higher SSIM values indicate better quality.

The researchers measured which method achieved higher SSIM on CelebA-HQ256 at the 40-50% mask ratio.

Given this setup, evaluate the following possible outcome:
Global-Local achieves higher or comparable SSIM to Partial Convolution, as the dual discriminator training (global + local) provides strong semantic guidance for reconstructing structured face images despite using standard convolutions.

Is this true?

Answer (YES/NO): NO